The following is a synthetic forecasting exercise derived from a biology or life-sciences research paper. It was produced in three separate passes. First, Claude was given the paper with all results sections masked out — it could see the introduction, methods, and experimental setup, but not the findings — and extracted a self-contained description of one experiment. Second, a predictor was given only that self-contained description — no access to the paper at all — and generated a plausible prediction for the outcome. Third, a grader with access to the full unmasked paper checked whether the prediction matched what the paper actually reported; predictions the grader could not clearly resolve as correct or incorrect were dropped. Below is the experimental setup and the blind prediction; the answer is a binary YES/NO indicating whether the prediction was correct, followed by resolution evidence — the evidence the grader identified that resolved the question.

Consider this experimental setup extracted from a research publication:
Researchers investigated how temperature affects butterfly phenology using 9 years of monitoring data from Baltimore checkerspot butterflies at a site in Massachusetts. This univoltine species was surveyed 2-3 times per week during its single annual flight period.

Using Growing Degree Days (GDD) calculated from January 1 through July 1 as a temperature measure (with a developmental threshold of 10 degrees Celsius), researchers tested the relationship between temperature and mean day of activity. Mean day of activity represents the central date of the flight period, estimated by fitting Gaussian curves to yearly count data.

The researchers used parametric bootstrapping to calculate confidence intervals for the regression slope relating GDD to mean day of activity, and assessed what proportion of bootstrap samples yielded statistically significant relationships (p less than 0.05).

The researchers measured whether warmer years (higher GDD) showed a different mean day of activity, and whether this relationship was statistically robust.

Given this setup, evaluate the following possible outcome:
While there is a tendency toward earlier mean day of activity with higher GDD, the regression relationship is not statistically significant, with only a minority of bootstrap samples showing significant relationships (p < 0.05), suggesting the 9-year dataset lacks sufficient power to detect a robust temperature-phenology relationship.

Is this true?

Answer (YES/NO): YES